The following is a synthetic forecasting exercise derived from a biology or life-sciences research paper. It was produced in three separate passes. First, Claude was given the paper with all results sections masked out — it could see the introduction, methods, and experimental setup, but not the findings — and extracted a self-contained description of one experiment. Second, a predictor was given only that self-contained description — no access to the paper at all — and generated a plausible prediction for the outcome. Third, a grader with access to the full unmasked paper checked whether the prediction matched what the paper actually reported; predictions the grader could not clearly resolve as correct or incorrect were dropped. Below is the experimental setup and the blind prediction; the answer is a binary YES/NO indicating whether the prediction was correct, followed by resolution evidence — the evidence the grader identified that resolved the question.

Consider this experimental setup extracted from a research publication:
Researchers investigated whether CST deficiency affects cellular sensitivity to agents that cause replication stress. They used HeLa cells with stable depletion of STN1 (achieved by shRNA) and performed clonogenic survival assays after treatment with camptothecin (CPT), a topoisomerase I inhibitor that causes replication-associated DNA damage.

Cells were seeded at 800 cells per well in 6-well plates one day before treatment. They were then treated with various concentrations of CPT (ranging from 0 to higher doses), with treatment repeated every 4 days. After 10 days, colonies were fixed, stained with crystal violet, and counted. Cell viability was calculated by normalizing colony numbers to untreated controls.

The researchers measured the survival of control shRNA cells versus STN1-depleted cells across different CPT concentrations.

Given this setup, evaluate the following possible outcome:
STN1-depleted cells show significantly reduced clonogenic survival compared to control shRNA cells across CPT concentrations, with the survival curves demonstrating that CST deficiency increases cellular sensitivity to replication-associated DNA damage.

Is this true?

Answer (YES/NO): YES